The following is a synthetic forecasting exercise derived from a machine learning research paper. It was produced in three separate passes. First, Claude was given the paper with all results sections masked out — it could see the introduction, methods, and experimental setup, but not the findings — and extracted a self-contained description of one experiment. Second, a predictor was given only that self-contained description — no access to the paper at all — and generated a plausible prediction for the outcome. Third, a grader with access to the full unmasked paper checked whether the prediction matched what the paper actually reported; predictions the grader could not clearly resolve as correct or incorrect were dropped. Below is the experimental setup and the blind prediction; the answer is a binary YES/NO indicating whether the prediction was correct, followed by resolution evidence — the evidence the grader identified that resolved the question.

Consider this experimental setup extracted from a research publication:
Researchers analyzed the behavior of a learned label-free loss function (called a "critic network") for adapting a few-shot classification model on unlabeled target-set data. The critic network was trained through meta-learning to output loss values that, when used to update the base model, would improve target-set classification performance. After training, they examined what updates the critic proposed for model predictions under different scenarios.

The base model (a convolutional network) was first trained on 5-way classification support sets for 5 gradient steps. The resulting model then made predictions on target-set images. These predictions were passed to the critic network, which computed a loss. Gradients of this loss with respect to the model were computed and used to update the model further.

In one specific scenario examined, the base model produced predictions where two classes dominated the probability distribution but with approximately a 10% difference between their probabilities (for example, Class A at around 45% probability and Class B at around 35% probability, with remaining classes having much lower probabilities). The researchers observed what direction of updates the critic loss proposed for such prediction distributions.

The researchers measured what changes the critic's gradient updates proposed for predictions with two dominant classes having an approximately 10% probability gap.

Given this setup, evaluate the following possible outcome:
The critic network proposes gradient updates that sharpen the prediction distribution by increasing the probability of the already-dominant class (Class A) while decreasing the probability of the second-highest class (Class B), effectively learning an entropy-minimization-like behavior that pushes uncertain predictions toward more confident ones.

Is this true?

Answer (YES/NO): NO